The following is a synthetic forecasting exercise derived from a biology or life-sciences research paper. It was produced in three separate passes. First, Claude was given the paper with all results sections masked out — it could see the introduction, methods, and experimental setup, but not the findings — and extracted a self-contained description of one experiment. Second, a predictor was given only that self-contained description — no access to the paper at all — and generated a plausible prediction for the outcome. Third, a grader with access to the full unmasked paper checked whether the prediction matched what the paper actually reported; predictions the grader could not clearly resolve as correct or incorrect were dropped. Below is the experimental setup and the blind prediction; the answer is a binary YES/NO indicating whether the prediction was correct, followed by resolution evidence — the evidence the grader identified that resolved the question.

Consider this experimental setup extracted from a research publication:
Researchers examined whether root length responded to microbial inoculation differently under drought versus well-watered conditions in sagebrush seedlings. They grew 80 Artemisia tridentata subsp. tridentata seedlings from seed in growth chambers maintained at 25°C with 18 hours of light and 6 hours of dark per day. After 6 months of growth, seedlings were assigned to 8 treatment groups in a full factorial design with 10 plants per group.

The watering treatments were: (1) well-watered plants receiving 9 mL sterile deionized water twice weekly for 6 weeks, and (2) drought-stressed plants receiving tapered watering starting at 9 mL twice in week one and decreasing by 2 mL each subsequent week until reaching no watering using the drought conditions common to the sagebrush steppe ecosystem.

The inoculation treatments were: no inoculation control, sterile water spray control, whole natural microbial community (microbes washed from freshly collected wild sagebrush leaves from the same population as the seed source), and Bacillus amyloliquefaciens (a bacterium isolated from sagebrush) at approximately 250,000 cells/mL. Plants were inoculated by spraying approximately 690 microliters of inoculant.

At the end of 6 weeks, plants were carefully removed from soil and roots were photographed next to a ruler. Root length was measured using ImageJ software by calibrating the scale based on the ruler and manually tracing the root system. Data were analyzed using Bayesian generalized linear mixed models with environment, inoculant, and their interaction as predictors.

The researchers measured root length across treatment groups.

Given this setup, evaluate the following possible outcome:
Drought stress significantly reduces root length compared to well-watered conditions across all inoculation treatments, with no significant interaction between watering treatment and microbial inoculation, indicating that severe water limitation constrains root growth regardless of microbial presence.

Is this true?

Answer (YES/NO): NO